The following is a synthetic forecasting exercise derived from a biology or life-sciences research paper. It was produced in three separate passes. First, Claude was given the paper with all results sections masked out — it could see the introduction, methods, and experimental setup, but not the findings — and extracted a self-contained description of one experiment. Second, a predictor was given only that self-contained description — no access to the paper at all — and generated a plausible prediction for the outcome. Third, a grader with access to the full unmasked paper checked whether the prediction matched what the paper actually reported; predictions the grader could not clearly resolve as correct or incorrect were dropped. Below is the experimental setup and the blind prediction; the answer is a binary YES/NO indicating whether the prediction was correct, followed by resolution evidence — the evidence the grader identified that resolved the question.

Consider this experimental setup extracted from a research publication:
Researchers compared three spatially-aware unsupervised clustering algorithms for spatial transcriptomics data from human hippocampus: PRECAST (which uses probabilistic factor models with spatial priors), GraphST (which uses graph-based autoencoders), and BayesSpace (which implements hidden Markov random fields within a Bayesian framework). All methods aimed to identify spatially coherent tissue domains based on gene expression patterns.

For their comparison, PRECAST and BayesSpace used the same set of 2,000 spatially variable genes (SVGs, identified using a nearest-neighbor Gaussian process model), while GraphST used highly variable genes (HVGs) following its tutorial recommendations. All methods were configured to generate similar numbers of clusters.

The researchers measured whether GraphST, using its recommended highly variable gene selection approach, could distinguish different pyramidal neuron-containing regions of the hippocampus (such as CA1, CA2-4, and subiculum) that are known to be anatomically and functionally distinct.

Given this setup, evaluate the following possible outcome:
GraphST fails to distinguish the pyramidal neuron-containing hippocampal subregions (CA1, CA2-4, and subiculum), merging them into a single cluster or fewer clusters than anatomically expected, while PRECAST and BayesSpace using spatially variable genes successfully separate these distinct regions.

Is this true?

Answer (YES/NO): YES